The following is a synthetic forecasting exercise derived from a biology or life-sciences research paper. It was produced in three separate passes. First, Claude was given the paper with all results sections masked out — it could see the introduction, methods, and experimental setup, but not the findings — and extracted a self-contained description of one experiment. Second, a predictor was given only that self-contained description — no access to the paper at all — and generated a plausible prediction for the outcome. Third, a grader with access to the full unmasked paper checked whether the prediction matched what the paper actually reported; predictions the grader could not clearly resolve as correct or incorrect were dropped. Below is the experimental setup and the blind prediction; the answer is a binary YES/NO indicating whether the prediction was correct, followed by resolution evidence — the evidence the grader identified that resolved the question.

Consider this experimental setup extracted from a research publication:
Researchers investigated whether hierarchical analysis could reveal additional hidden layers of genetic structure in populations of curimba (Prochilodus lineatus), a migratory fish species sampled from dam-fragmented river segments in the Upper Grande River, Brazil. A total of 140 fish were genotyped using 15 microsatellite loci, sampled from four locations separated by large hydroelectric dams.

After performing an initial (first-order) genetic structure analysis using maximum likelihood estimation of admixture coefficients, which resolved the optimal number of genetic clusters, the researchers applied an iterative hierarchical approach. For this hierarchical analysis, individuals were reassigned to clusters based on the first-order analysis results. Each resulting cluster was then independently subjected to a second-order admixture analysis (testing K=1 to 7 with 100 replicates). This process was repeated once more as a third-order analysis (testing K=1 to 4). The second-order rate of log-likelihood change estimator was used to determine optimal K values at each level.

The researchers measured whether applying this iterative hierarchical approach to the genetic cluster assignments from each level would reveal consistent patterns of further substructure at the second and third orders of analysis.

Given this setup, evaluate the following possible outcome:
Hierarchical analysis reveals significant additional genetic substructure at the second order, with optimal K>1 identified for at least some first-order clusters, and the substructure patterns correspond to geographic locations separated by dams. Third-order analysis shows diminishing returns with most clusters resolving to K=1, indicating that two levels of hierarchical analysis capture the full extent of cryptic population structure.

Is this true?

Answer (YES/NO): NO